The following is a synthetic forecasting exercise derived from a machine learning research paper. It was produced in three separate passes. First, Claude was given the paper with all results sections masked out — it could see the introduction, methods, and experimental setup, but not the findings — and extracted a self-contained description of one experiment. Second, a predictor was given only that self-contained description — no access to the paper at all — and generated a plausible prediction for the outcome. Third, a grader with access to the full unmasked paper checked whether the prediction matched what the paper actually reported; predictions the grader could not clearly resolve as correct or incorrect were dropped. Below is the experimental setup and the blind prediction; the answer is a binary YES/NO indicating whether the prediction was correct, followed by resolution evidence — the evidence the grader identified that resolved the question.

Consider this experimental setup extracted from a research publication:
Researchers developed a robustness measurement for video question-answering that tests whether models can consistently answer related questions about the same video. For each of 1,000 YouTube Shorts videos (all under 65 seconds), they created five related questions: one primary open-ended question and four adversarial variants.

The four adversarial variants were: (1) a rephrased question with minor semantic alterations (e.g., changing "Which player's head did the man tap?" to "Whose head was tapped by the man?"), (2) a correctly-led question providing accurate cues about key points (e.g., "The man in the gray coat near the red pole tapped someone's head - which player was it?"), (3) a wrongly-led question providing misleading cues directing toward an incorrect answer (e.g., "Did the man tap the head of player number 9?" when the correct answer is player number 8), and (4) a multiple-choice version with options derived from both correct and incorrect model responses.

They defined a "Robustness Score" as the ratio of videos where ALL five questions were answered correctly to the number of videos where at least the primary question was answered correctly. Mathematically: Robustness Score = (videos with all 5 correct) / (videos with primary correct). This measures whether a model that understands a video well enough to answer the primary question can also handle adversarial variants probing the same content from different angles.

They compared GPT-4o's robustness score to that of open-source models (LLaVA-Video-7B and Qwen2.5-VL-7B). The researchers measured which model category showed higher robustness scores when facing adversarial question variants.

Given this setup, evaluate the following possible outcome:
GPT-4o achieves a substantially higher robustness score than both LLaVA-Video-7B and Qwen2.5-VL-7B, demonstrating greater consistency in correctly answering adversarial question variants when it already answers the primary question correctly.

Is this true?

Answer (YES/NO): YES